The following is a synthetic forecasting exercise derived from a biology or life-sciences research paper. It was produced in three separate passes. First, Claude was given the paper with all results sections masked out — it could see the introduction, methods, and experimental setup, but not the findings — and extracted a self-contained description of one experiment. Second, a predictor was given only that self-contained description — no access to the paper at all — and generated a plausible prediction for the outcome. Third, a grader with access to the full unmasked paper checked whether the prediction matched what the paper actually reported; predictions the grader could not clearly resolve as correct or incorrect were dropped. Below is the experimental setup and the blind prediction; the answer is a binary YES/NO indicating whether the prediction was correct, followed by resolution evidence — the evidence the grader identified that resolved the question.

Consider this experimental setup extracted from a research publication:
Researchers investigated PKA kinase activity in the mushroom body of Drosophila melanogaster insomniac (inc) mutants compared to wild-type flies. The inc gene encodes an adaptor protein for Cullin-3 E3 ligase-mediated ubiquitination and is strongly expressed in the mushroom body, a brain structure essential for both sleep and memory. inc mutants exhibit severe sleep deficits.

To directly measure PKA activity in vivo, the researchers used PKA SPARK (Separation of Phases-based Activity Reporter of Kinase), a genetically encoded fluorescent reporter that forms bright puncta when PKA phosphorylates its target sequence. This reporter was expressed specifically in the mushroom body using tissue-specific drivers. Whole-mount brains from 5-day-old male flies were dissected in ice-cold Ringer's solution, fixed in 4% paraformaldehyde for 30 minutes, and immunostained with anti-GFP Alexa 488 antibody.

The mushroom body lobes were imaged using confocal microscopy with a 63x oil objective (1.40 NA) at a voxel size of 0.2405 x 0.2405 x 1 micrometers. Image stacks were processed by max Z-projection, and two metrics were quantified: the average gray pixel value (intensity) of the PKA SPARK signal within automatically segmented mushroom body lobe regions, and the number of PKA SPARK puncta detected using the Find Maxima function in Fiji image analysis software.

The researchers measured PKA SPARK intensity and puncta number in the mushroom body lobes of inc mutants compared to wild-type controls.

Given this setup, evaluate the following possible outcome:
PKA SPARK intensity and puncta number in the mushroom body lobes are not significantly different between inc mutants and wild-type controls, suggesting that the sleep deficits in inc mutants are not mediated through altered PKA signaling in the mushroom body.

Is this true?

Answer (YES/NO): NO